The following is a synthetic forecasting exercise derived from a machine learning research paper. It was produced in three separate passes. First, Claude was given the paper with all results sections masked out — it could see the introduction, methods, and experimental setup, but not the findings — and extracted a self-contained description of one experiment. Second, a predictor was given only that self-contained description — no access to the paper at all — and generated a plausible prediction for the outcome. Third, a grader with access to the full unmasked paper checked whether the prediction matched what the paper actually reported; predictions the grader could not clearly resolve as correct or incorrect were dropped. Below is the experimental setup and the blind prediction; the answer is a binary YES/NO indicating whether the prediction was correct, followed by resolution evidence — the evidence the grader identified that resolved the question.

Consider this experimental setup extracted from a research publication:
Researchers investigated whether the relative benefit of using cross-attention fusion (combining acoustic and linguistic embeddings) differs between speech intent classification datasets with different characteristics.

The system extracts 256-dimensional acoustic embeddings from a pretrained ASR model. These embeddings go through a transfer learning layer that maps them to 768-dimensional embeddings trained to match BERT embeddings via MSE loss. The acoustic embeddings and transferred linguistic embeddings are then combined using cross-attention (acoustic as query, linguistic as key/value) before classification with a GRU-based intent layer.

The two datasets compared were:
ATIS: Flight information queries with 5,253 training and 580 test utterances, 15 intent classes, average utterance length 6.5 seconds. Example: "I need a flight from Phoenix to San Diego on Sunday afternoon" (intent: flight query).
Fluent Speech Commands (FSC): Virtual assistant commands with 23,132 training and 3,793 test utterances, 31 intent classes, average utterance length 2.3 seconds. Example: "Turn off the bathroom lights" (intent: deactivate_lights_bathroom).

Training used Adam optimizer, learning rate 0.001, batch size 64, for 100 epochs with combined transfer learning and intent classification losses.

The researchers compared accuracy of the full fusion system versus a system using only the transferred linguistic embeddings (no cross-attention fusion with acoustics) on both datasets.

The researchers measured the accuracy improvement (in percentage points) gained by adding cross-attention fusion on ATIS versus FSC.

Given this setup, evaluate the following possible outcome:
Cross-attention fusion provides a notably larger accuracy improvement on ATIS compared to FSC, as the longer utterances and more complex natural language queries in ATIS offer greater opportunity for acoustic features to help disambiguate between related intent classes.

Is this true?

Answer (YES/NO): YES